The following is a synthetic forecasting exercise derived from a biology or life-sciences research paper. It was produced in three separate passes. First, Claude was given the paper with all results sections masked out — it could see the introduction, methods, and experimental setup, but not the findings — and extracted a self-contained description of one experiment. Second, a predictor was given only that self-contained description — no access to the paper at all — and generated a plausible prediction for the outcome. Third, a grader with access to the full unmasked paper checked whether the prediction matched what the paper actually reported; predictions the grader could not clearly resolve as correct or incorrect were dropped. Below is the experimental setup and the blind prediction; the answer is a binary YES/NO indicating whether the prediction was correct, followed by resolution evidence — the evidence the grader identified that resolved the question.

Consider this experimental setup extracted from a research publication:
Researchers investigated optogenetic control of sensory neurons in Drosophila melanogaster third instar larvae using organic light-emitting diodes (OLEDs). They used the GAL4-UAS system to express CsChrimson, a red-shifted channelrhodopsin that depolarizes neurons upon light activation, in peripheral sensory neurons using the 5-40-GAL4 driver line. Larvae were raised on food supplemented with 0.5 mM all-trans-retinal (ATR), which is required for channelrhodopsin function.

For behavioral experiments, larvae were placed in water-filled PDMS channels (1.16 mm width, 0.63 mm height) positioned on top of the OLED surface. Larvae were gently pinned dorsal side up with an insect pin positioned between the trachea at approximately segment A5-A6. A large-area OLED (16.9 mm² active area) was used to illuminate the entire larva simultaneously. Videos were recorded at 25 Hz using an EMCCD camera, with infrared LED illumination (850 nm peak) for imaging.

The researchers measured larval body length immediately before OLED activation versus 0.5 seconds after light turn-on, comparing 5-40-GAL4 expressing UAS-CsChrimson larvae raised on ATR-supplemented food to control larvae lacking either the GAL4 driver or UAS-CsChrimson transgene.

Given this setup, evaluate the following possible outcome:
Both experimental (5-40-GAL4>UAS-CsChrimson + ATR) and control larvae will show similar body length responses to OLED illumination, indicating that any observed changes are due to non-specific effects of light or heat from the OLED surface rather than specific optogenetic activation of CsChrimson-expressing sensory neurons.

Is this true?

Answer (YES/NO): NO